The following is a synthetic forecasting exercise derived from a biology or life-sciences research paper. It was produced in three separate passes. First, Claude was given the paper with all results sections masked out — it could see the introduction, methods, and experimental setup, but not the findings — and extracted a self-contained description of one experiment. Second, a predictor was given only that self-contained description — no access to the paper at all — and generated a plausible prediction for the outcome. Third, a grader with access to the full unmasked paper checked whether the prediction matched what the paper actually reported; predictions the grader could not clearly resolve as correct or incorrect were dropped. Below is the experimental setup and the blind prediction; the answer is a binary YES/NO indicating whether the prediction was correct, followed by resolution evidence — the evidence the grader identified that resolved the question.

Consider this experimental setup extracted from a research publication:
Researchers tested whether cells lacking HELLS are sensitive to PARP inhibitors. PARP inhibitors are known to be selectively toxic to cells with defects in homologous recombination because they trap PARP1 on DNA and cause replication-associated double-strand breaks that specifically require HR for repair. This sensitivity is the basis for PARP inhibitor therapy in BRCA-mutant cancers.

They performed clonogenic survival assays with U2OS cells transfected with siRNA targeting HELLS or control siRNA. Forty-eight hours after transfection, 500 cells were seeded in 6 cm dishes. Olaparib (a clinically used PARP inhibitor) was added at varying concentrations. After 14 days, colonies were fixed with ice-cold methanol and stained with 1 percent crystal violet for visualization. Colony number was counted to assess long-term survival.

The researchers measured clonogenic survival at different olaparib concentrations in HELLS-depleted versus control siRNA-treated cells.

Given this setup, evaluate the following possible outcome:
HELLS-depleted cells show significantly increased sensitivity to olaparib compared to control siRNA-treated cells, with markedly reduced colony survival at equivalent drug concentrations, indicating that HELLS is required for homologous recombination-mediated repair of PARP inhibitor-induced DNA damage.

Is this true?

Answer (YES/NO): YES